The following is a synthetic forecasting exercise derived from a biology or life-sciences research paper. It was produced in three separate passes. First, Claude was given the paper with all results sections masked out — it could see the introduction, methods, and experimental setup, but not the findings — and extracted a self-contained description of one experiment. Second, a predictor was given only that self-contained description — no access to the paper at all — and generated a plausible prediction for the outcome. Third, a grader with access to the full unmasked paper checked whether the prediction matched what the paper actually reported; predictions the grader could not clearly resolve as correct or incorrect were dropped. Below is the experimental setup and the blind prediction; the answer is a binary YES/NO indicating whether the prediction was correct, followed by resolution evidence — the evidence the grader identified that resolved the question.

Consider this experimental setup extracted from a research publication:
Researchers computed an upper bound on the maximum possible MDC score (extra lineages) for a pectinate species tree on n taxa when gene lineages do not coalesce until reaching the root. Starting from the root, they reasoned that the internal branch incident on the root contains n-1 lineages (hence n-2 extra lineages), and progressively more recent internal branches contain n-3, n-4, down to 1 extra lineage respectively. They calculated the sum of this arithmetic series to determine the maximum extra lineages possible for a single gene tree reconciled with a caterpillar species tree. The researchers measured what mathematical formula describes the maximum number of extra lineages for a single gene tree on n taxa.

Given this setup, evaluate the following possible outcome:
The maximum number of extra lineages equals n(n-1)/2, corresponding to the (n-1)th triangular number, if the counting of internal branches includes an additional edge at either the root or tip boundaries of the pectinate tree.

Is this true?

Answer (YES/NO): NO